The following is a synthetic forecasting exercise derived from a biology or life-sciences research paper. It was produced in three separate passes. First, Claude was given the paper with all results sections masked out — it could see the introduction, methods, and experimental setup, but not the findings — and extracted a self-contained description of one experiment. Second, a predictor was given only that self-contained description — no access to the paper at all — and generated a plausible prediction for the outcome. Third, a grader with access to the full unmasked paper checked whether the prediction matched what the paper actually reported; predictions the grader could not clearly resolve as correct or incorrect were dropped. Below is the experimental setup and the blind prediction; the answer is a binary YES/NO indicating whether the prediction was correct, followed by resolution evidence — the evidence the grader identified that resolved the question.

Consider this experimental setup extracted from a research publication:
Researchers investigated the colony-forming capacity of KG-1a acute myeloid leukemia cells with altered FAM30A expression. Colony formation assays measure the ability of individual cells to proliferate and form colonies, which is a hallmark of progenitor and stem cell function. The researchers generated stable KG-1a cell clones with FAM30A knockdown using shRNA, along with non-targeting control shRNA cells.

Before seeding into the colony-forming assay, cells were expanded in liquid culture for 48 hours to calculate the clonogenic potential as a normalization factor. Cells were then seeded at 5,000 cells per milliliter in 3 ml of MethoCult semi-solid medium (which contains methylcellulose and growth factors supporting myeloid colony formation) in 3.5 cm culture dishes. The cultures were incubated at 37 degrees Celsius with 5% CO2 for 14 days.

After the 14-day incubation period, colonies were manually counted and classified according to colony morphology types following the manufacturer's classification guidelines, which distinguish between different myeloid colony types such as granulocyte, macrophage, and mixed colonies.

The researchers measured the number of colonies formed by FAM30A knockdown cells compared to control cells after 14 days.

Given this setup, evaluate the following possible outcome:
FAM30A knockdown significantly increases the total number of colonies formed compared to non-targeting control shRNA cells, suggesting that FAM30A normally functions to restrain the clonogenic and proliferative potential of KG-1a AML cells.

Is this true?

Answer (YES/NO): NO